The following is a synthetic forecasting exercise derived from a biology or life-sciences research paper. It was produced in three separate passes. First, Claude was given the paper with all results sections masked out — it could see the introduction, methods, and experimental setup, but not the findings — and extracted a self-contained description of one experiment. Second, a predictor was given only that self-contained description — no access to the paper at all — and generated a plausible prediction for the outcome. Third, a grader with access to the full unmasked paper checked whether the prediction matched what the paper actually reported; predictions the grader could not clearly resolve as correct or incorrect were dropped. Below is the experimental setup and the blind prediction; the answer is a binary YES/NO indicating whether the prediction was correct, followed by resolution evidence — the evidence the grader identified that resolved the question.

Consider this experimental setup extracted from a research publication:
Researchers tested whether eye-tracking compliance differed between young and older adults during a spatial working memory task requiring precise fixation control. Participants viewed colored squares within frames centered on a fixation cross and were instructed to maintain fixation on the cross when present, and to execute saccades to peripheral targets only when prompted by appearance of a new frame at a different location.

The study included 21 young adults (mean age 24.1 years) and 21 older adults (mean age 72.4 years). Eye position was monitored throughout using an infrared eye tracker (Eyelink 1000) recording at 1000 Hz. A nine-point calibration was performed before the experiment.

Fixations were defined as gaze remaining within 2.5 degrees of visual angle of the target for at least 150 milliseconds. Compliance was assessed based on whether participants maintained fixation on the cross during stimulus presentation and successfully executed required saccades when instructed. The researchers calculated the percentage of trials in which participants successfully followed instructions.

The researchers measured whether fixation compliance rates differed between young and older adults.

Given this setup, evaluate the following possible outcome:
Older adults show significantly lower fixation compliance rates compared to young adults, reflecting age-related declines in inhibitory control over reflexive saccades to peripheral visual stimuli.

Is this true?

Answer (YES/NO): NO